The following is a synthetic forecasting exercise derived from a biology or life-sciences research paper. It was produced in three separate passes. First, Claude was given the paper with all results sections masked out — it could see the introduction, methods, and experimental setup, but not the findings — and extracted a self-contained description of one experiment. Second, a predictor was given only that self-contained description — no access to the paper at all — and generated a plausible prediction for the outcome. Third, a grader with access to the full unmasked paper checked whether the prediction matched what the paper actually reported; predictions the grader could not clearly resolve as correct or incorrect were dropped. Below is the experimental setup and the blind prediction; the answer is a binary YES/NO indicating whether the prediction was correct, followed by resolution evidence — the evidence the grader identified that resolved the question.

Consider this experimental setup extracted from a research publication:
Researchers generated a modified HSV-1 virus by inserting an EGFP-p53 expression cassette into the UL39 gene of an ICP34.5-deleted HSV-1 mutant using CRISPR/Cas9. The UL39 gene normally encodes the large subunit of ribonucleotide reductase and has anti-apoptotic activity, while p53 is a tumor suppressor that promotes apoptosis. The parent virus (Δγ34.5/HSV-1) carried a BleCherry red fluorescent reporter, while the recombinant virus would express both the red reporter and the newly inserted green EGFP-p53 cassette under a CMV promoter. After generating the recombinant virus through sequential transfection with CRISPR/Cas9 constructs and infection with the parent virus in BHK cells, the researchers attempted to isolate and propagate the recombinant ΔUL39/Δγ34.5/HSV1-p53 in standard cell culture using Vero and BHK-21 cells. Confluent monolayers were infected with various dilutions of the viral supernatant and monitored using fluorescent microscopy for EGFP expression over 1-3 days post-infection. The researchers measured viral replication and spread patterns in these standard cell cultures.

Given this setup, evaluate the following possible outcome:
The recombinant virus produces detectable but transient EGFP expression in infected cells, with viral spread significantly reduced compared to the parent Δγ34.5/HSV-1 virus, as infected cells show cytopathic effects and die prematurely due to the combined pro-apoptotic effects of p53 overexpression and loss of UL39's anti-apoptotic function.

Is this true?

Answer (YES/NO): YES